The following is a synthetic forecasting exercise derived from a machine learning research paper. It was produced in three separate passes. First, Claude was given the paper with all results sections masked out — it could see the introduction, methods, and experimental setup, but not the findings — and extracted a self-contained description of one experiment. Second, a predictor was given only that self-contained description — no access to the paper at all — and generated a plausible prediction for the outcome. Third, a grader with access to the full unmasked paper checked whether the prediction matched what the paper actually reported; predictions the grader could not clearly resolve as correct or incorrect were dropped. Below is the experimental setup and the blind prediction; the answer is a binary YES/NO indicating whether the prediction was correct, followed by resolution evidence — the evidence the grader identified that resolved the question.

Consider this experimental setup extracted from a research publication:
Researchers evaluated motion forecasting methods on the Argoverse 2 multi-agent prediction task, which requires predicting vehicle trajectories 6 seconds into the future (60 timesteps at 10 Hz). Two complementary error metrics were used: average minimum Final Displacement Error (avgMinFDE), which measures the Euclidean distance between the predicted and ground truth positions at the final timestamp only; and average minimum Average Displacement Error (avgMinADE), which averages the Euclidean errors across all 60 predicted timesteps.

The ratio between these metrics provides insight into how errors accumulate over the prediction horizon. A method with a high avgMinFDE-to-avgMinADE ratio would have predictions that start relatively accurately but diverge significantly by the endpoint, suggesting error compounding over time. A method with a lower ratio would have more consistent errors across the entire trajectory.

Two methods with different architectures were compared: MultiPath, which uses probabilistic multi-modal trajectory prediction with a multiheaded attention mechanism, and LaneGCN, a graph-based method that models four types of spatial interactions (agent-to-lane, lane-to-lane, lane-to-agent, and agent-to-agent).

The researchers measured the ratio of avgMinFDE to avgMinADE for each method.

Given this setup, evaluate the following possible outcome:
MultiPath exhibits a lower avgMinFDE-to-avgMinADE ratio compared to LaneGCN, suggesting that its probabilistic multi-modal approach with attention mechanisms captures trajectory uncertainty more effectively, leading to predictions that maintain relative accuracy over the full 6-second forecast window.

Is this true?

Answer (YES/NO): YES